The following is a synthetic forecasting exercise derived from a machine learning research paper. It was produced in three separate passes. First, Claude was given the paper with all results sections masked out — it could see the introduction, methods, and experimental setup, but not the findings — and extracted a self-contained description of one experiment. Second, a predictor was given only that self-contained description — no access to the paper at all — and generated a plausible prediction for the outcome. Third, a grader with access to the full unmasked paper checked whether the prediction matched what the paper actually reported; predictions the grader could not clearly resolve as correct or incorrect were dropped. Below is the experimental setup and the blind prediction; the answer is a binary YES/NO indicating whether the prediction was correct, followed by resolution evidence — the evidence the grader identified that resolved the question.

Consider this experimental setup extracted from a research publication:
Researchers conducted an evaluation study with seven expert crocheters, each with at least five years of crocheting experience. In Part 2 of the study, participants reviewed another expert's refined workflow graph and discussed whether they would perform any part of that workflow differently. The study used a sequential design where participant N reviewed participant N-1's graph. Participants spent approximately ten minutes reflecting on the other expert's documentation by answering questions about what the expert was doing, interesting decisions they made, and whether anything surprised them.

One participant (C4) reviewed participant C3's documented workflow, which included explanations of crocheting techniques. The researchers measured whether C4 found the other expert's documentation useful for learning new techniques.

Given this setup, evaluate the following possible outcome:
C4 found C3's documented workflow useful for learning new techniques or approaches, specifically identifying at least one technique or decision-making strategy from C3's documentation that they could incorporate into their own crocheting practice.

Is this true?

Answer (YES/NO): YES